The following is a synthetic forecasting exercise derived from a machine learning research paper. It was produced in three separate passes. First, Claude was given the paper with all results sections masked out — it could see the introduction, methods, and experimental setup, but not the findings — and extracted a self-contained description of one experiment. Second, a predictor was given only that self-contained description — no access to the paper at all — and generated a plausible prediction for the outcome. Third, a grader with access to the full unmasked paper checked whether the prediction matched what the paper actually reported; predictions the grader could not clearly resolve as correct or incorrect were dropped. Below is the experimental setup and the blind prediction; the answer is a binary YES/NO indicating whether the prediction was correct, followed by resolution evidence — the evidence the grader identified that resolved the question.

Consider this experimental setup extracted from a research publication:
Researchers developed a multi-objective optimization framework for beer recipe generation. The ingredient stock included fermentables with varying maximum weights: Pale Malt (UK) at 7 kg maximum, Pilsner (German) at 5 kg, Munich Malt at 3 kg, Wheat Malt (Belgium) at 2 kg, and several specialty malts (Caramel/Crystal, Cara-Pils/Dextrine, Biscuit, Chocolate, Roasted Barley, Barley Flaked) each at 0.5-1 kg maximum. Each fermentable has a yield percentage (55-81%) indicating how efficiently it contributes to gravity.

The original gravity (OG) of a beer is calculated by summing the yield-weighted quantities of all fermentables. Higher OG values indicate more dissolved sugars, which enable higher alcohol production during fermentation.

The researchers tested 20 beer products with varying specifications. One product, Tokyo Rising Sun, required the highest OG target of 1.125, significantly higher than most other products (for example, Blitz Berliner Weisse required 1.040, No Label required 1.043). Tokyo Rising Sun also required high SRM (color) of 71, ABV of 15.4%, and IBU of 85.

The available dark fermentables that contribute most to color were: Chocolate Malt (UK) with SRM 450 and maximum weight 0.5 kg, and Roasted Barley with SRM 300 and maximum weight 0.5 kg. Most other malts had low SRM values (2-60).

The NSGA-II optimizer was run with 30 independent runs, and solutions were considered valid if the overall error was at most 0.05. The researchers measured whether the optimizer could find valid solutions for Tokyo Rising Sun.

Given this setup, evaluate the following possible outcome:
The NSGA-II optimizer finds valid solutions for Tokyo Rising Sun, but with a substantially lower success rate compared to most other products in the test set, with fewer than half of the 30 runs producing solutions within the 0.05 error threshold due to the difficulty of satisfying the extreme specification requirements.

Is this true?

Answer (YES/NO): NO